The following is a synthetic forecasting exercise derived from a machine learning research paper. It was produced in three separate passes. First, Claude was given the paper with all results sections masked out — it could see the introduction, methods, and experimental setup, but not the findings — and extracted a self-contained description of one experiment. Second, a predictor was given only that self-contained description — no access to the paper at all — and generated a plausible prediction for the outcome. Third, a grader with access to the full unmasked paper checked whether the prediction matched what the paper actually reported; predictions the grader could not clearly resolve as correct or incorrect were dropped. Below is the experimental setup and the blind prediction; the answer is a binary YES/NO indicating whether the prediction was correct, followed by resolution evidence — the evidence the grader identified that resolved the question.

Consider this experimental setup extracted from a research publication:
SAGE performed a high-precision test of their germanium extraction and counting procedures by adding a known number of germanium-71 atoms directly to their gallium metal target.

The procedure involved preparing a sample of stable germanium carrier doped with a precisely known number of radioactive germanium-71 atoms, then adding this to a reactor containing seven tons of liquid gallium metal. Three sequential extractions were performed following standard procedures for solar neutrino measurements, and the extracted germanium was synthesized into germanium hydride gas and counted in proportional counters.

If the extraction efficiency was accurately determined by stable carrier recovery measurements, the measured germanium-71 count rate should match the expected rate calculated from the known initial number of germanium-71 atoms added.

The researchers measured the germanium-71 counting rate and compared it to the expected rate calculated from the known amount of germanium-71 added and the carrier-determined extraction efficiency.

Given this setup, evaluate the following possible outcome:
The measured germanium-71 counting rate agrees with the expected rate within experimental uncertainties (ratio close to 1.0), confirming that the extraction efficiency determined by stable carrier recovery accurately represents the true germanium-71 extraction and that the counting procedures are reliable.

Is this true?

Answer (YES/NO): YES